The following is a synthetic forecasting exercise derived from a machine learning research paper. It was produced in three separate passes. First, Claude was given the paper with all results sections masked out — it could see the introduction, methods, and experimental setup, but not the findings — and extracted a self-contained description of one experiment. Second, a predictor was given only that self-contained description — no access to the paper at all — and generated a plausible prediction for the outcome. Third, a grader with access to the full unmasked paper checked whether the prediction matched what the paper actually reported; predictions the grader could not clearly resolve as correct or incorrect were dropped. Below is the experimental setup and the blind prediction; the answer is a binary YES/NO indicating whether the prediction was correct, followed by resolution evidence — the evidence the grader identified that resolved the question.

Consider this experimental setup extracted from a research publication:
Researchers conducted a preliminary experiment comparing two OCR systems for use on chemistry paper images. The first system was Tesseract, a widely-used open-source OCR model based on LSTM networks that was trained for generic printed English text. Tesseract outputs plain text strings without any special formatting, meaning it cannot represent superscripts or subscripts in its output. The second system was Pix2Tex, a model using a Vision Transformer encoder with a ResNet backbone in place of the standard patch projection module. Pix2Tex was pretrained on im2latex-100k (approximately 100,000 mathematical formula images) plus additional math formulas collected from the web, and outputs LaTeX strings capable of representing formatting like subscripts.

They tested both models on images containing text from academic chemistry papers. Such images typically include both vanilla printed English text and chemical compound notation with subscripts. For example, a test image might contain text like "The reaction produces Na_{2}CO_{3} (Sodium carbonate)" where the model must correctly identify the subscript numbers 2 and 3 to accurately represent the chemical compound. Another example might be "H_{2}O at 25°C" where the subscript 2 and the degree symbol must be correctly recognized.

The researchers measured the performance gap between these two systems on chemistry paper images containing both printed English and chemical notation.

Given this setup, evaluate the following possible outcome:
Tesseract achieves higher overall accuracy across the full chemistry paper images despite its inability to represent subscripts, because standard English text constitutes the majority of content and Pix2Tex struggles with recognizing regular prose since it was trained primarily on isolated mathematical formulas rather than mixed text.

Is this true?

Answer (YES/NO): NO